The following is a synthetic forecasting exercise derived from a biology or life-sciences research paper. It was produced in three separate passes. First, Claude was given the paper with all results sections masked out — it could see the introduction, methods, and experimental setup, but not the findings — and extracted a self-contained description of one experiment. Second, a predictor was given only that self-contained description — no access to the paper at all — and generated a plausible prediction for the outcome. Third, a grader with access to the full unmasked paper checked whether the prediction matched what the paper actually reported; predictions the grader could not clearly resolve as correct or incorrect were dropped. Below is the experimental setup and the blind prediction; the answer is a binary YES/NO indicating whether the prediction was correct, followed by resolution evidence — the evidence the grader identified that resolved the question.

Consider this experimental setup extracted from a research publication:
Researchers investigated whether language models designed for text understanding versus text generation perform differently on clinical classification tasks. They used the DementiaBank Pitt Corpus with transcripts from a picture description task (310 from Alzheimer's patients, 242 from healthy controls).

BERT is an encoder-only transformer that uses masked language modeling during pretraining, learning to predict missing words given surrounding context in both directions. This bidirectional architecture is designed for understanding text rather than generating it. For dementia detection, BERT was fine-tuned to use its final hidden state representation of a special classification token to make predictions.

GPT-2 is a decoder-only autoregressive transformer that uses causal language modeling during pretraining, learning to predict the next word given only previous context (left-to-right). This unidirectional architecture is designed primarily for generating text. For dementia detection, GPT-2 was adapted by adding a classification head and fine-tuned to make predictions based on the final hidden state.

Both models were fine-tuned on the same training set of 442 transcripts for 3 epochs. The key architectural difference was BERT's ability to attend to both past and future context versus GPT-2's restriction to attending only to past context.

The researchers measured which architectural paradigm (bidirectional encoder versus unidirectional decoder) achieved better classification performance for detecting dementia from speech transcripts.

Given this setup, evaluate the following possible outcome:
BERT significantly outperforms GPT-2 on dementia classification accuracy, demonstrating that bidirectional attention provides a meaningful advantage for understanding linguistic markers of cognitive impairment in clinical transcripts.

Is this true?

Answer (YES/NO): YES